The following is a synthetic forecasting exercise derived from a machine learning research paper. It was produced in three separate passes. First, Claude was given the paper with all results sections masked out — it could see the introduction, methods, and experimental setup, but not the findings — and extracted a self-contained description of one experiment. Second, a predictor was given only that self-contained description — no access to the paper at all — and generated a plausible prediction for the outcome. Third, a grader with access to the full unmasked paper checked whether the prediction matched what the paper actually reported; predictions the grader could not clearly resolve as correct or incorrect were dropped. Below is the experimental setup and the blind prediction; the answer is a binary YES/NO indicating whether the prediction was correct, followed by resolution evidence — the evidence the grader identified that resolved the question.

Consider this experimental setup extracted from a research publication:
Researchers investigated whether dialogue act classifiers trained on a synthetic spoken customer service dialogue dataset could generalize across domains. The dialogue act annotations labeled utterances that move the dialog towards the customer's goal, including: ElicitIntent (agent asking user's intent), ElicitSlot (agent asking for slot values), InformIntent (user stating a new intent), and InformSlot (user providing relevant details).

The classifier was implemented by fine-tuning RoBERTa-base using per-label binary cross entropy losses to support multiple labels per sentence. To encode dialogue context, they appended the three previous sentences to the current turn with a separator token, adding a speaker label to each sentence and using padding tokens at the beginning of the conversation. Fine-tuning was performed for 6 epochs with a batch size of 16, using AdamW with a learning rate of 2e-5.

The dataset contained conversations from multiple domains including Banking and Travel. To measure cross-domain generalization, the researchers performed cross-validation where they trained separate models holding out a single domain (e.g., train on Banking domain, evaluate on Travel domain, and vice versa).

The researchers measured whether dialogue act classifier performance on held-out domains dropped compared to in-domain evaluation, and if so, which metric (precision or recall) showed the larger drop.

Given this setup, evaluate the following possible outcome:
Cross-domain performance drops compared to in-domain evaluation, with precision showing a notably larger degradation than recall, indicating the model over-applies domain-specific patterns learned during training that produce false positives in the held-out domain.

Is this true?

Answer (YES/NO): NO